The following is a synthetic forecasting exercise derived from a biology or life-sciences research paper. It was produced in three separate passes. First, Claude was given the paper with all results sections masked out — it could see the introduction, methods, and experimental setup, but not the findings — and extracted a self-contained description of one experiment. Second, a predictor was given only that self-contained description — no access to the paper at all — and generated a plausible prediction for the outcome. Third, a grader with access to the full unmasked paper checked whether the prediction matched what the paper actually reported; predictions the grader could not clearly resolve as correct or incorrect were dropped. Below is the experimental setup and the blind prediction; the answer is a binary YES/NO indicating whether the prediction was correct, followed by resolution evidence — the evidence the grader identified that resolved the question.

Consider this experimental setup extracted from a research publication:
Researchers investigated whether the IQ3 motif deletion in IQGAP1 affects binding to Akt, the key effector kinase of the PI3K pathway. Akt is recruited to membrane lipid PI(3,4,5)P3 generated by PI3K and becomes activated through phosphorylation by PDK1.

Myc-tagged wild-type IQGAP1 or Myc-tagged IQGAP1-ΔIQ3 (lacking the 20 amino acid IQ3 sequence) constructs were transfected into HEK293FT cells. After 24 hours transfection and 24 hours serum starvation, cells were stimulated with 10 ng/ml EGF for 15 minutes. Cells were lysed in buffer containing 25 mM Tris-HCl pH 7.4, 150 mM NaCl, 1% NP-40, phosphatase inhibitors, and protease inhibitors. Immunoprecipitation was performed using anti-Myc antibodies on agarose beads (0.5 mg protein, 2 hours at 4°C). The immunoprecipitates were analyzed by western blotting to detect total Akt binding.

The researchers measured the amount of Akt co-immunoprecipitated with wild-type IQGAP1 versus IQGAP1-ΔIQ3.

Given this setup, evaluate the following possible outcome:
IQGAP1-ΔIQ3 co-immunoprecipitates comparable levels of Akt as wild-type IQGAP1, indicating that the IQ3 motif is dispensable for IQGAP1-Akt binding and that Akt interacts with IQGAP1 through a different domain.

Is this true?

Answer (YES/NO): NO